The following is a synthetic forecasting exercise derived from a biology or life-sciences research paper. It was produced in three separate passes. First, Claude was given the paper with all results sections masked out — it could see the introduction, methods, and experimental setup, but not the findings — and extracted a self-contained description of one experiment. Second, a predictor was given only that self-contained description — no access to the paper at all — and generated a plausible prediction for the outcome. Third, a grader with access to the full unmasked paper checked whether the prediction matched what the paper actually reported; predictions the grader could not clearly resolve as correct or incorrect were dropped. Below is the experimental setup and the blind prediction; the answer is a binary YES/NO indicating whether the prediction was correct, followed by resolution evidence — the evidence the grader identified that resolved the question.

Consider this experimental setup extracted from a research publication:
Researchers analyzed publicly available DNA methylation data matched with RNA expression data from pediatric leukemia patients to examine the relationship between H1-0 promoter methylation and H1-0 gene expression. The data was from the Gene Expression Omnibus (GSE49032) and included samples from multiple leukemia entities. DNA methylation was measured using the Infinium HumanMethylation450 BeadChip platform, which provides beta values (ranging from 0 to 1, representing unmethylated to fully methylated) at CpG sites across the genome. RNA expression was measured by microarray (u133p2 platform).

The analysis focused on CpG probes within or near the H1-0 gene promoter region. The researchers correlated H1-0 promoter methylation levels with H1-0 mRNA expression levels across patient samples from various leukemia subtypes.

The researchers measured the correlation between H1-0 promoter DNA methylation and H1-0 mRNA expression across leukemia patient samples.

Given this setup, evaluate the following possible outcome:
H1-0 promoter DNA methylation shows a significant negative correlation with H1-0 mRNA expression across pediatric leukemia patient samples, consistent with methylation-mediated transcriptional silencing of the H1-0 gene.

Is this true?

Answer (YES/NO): YES